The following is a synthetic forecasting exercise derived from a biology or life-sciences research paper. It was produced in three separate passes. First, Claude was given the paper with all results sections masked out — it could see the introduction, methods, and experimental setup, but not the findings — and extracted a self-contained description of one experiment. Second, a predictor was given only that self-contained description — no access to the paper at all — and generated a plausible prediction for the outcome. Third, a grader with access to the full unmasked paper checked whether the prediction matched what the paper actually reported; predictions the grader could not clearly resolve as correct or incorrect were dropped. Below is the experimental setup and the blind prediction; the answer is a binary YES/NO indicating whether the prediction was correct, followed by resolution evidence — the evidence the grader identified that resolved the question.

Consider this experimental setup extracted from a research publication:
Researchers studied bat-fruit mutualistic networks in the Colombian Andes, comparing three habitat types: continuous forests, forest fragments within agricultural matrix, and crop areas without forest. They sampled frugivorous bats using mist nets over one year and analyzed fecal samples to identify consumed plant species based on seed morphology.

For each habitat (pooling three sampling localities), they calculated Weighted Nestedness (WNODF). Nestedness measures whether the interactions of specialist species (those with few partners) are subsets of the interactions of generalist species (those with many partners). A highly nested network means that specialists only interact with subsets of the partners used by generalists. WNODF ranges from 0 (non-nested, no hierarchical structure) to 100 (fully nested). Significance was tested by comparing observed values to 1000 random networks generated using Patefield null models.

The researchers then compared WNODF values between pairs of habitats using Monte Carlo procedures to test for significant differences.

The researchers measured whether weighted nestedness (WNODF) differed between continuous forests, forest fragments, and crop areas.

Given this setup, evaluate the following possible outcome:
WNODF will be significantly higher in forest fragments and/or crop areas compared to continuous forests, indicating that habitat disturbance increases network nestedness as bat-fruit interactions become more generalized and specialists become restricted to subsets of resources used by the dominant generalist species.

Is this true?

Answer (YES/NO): NO